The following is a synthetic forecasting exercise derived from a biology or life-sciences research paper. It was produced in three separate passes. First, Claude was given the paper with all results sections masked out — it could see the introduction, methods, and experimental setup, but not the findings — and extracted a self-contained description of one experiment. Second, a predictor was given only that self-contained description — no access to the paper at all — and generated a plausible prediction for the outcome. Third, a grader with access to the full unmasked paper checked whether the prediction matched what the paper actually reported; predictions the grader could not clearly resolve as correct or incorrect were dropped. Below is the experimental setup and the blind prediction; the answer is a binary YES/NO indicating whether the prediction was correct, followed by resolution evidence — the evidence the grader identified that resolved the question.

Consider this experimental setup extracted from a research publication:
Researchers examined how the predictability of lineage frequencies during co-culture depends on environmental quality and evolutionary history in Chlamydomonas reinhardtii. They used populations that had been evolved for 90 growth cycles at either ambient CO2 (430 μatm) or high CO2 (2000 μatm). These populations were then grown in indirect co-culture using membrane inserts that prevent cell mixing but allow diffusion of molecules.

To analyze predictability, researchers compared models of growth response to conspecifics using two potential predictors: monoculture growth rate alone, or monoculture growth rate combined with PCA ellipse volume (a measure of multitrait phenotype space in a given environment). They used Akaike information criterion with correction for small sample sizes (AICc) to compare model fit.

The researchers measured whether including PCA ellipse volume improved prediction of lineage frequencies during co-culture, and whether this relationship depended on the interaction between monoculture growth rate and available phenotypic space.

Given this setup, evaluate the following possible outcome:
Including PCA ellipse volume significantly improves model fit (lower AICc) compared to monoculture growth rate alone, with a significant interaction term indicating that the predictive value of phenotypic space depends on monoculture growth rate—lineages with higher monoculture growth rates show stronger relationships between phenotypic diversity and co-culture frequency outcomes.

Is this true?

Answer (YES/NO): NO